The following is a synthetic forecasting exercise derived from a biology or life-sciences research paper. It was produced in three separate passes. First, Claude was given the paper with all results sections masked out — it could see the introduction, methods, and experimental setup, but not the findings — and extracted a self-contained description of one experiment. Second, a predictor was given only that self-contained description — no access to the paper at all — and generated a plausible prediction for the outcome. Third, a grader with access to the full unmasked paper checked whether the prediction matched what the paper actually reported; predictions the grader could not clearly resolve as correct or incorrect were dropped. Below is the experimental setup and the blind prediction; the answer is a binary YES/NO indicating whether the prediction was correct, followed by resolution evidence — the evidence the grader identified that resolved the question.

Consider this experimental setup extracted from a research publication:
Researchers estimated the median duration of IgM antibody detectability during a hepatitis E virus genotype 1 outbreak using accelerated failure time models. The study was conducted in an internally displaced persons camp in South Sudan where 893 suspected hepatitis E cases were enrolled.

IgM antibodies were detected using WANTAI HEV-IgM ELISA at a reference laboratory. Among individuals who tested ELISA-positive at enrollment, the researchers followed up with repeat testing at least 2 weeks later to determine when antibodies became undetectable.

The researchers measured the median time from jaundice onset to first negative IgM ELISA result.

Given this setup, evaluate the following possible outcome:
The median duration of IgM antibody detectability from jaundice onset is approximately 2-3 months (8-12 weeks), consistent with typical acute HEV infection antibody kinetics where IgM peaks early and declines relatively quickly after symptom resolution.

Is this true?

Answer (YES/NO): NO